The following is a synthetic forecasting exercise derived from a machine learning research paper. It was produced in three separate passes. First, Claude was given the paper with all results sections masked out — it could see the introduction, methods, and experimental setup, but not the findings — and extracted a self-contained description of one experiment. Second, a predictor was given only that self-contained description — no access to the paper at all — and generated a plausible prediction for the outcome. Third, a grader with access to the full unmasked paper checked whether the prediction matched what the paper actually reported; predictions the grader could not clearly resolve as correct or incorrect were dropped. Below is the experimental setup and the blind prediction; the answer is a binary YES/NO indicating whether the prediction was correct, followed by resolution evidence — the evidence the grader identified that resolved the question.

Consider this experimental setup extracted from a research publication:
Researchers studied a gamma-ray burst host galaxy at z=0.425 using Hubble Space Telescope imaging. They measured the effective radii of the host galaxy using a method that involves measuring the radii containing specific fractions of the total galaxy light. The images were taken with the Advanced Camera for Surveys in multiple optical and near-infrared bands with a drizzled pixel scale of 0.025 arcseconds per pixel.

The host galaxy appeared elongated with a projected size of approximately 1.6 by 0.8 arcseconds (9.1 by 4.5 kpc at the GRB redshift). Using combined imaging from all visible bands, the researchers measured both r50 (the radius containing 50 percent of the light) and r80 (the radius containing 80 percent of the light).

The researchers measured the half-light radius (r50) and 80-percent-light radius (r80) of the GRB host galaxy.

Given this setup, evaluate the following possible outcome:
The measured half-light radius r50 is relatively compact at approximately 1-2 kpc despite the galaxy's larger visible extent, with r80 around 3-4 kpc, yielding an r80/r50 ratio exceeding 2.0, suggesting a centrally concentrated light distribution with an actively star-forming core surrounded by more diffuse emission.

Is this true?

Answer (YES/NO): NO